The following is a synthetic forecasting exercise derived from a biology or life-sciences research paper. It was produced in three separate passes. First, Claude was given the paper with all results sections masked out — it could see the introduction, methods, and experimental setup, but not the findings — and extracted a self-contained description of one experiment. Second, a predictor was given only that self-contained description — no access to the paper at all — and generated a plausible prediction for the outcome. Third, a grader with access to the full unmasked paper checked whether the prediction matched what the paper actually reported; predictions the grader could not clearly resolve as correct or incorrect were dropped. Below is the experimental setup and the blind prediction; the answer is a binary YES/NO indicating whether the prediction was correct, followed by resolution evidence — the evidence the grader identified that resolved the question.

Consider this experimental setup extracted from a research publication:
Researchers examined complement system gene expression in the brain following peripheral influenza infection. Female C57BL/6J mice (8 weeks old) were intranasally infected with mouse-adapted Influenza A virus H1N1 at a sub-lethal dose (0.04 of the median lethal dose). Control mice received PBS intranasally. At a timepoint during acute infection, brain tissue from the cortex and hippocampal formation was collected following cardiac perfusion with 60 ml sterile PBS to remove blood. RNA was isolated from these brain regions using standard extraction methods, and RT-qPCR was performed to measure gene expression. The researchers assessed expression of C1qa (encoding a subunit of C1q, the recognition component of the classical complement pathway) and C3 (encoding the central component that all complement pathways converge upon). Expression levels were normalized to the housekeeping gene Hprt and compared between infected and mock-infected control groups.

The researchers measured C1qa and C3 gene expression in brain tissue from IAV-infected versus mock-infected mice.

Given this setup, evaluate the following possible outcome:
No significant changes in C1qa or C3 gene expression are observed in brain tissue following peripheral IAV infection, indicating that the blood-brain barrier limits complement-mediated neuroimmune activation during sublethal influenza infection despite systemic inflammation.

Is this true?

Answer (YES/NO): NO